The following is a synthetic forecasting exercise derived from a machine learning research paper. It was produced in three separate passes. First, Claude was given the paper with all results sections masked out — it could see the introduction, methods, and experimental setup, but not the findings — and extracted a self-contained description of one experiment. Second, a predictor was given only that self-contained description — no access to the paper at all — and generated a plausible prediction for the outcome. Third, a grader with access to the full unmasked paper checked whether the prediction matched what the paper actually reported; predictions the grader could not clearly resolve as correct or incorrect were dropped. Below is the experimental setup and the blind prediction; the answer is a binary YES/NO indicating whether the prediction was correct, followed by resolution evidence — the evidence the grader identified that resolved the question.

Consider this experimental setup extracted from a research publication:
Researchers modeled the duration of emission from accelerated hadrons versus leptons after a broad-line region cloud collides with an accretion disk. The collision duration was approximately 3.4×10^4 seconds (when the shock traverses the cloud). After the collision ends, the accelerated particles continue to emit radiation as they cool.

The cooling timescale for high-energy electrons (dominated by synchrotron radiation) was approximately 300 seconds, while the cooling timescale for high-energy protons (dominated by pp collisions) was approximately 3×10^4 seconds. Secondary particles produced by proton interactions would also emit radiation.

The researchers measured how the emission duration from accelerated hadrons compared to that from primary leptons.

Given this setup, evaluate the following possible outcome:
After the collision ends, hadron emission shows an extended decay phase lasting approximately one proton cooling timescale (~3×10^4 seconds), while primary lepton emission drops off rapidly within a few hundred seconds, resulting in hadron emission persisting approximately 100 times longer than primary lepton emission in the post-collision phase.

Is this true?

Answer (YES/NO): YES